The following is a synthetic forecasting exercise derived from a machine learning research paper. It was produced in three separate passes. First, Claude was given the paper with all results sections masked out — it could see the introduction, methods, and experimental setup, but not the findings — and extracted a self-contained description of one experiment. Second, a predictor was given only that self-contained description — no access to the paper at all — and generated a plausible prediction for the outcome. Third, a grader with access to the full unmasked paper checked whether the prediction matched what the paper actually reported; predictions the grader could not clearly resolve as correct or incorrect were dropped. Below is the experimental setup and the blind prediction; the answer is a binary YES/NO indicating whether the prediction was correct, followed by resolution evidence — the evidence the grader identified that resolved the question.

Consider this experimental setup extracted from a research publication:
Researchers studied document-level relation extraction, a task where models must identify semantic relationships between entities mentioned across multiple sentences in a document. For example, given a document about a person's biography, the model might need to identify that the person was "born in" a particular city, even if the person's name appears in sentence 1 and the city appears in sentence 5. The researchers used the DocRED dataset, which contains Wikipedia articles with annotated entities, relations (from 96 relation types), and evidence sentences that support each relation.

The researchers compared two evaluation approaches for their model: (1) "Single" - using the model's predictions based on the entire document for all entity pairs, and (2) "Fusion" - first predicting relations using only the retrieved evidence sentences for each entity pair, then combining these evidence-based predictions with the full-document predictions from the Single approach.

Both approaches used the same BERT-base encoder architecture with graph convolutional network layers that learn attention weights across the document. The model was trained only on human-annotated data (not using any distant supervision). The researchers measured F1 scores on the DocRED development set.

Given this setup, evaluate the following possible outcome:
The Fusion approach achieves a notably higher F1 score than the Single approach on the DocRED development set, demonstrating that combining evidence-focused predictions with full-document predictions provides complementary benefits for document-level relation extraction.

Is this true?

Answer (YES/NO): YES